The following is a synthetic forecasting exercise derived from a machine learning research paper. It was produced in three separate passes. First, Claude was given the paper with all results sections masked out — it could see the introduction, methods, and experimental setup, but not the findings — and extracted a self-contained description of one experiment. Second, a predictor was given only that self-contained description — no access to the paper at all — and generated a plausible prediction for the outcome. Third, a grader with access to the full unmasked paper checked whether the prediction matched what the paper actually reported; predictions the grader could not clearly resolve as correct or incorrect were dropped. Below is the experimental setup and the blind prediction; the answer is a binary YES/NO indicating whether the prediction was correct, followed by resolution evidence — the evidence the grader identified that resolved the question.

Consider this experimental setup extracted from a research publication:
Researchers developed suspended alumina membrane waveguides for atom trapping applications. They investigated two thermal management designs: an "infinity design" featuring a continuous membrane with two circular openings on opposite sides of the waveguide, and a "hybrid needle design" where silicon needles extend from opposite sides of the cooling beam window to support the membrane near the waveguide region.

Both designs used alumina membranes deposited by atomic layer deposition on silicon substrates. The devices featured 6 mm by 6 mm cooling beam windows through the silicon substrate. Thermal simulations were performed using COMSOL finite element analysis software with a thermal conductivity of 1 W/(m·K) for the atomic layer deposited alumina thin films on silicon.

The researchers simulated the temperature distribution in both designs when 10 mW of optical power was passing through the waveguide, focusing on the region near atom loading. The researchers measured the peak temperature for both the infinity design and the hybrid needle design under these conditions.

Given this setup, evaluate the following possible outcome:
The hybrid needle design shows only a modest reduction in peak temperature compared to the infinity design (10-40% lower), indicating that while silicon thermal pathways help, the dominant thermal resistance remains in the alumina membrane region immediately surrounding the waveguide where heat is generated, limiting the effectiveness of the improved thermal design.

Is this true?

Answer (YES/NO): NO